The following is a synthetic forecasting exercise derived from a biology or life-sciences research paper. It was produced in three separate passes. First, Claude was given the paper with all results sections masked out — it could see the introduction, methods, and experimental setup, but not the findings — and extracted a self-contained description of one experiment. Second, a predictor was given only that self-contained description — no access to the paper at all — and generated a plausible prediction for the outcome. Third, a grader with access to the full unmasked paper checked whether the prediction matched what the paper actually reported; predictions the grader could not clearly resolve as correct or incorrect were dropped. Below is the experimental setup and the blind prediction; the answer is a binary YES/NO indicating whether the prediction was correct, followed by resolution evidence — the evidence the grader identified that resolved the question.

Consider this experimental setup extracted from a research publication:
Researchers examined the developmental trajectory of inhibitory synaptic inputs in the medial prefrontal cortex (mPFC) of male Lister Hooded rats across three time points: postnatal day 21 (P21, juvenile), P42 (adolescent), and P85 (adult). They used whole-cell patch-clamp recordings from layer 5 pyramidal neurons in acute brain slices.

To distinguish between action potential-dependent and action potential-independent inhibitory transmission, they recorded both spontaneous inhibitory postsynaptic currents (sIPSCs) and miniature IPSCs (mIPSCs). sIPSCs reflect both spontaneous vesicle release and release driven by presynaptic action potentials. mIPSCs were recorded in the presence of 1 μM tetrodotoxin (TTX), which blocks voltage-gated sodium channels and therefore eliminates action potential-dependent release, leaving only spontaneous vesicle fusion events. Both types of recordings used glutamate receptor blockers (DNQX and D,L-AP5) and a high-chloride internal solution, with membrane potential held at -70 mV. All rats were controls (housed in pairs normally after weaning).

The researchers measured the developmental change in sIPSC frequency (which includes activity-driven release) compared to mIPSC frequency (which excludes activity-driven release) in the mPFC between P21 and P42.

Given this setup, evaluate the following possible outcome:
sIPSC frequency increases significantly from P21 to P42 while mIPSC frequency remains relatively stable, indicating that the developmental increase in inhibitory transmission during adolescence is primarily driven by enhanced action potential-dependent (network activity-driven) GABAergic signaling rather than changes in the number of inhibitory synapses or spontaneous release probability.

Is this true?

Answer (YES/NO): NO